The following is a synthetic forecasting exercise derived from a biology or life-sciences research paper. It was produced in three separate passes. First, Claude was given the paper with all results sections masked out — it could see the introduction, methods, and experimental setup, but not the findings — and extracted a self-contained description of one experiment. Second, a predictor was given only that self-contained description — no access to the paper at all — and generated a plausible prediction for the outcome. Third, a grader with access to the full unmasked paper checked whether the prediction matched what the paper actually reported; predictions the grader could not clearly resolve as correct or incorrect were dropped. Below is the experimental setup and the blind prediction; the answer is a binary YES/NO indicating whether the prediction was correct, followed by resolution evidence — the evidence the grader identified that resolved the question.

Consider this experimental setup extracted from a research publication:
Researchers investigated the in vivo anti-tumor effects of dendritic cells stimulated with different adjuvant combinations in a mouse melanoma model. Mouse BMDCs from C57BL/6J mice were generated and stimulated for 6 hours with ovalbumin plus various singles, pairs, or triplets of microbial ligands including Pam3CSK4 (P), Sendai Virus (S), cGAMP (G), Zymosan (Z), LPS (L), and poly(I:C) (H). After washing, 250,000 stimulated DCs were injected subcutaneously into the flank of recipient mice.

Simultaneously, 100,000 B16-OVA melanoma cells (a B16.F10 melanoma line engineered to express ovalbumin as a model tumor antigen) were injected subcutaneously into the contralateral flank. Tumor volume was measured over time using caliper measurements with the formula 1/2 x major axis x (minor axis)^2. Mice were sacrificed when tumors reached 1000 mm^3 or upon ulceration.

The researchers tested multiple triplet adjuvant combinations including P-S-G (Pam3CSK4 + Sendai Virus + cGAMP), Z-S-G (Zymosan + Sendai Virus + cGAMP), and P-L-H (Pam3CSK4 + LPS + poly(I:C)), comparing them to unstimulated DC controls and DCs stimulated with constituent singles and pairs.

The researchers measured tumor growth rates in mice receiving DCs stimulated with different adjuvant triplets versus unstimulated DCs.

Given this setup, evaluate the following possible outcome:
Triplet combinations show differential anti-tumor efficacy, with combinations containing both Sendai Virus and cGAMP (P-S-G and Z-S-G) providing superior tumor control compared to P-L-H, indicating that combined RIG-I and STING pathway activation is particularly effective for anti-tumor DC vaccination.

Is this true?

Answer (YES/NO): YES